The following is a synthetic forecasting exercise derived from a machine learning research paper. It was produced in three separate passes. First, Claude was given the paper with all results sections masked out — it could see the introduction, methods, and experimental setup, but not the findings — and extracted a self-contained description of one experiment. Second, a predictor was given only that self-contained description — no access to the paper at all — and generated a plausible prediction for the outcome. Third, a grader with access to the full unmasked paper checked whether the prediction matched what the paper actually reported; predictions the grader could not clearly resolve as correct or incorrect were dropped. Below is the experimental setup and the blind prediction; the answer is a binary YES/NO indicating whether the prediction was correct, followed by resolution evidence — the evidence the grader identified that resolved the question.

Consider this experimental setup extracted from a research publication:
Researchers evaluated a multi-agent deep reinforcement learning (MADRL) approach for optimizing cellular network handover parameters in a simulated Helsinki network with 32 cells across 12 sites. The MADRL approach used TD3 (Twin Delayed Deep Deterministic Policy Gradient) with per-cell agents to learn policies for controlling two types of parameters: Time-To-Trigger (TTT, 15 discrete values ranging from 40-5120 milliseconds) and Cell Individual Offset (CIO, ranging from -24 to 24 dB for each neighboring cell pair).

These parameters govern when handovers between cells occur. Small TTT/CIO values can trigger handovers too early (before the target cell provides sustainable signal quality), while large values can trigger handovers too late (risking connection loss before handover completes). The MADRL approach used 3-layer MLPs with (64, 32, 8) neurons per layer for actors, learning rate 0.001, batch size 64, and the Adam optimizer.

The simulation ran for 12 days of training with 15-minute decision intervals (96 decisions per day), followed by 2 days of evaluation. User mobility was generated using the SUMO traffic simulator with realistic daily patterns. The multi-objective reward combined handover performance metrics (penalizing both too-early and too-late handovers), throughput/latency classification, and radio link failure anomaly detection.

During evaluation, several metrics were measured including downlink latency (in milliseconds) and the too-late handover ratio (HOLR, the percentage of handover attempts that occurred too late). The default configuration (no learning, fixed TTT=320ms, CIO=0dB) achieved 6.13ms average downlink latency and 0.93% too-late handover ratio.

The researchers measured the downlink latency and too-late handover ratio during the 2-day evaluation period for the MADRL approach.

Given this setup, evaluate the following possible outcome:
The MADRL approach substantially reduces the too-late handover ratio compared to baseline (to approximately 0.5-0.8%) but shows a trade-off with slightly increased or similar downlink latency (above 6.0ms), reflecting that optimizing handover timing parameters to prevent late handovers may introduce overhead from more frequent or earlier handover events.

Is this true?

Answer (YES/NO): NO